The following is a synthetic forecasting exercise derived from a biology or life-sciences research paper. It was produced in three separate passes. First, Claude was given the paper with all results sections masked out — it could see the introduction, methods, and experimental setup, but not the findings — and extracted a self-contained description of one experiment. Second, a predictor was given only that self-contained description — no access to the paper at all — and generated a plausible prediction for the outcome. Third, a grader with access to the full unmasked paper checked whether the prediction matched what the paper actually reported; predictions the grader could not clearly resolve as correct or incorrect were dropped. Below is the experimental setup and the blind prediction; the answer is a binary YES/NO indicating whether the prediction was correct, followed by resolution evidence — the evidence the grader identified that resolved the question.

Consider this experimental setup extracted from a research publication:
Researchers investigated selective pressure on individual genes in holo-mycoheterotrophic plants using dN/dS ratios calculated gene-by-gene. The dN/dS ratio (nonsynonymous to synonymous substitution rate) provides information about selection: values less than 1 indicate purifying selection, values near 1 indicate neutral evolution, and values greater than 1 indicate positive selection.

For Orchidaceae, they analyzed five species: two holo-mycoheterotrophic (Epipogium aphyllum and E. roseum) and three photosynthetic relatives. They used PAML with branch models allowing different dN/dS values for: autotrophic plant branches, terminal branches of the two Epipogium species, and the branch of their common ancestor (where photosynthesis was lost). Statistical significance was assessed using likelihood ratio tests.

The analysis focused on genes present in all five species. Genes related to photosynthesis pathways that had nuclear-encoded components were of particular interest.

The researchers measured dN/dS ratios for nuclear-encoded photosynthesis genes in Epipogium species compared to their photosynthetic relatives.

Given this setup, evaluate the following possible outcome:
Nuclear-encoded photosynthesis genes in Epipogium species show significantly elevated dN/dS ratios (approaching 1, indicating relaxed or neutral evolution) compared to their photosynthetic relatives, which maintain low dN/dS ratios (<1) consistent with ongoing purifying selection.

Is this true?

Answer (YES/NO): NO